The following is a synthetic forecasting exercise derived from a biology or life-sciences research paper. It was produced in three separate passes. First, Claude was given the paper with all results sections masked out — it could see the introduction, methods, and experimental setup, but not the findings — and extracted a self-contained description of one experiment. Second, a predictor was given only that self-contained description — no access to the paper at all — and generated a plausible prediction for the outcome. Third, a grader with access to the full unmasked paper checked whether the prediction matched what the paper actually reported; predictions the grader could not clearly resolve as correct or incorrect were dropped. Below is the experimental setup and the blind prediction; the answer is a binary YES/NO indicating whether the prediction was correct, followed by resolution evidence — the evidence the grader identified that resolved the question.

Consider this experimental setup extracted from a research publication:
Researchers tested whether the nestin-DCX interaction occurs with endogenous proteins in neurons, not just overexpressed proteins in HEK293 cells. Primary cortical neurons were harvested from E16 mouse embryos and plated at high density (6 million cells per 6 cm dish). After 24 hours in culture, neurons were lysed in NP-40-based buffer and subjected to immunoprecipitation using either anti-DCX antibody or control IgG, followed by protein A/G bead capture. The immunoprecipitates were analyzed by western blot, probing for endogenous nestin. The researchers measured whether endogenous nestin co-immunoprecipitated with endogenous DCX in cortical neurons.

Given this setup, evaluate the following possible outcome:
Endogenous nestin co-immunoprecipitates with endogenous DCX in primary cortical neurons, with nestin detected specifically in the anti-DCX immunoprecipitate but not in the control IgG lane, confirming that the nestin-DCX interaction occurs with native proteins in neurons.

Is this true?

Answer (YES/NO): YES